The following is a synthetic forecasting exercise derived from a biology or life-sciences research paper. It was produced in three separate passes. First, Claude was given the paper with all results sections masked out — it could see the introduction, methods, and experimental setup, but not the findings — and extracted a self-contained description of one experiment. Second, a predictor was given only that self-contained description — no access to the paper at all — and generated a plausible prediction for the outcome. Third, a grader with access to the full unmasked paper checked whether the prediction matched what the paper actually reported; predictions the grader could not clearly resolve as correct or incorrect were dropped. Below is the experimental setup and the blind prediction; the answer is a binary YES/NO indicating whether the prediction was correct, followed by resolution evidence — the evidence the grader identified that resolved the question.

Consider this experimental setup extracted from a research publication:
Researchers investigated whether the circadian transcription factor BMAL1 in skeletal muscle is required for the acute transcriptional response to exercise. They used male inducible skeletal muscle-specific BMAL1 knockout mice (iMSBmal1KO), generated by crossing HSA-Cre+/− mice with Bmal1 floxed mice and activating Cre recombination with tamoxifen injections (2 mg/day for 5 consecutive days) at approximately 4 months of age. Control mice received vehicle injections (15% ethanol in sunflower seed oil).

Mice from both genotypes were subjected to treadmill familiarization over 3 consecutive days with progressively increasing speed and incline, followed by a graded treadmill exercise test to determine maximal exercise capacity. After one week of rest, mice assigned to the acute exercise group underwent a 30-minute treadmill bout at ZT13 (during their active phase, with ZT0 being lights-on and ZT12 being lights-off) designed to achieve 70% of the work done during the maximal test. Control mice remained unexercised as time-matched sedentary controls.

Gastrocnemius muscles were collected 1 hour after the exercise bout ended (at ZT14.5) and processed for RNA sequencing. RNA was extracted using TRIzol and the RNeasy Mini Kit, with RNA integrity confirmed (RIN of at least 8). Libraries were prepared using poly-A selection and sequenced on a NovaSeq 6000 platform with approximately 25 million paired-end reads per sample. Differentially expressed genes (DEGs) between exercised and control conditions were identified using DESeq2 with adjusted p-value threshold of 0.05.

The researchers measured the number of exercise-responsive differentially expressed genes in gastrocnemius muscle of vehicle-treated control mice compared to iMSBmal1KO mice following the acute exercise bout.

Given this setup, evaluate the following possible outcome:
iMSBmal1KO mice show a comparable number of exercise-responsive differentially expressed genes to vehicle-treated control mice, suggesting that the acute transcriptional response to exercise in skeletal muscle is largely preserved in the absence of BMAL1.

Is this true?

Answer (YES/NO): NO